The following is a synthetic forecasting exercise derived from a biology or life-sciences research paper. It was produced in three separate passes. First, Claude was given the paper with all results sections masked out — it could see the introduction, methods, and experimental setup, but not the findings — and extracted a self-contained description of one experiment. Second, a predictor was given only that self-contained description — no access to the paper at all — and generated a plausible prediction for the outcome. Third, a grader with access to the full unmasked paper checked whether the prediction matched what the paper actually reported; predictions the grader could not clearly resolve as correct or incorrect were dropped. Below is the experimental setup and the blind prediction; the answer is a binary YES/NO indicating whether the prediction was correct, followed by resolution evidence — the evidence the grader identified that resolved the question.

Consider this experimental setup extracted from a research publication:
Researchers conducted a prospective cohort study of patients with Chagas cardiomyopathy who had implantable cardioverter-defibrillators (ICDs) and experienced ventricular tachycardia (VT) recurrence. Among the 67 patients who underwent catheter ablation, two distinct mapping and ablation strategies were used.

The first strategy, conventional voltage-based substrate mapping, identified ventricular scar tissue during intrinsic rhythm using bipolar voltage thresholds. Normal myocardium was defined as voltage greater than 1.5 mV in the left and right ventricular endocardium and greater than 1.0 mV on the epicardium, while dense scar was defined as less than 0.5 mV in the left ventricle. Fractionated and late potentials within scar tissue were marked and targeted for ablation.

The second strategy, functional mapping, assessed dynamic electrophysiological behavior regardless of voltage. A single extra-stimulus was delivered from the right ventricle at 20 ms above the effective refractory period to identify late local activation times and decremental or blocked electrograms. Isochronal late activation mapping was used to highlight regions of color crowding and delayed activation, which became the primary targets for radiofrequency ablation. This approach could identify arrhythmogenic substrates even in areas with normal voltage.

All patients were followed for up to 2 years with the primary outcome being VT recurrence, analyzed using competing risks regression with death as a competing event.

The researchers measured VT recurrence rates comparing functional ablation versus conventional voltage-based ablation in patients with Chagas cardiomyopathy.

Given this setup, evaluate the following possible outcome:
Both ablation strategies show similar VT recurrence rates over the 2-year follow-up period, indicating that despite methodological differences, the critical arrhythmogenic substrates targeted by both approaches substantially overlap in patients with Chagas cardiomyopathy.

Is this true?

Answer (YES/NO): NO